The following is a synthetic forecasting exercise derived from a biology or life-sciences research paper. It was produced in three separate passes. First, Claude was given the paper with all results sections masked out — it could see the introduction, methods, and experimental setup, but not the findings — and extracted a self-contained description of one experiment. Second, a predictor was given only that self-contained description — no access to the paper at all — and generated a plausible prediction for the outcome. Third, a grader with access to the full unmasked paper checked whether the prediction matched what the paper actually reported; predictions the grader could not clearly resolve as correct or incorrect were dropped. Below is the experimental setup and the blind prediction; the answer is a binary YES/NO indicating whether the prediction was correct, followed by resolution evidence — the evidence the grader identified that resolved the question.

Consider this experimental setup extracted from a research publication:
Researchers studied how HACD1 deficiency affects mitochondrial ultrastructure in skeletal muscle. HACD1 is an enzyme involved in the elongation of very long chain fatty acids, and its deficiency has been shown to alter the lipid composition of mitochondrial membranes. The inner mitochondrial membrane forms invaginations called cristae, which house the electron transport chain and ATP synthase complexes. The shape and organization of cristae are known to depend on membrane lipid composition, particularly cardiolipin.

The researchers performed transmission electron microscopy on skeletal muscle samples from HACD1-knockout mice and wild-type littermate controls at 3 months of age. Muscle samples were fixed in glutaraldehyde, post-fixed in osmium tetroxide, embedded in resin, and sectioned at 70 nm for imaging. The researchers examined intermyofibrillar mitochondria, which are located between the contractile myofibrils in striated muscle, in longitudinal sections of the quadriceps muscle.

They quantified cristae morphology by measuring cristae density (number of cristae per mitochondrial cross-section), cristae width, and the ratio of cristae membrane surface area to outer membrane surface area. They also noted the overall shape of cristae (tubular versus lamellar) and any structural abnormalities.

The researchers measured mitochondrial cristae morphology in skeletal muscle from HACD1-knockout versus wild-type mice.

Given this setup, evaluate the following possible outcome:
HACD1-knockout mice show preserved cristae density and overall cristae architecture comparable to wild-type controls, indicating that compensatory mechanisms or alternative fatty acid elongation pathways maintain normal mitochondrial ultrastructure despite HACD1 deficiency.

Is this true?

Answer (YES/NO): NO